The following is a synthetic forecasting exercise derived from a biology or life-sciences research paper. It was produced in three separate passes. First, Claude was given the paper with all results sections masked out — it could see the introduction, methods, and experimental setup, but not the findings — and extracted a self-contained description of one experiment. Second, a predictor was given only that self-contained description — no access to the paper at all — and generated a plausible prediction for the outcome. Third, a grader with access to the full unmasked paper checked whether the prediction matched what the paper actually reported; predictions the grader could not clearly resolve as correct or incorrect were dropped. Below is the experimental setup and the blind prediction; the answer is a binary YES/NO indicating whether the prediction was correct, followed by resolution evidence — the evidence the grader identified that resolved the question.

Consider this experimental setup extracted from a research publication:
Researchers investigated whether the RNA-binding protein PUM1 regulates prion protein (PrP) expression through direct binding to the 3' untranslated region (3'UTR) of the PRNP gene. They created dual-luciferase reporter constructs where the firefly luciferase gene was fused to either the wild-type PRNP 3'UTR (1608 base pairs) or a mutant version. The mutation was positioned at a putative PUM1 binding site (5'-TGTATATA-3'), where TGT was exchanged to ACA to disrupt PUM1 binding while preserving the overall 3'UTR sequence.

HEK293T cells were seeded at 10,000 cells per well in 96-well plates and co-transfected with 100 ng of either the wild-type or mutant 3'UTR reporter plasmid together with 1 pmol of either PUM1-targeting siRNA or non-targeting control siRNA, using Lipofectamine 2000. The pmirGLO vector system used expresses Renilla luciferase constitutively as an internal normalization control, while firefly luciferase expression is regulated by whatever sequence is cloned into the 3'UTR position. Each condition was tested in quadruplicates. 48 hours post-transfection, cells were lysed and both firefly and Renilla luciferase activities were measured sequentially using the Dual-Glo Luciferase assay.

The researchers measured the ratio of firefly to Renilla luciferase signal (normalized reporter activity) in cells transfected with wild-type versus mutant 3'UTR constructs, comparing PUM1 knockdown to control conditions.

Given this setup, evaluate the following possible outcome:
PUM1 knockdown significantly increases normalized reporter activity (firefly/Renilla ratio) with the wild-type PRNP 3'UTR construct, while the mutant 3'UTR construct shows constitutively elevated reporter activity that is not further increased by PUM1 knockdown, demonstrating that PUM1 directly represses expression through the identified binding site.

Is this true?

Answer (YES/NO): YES